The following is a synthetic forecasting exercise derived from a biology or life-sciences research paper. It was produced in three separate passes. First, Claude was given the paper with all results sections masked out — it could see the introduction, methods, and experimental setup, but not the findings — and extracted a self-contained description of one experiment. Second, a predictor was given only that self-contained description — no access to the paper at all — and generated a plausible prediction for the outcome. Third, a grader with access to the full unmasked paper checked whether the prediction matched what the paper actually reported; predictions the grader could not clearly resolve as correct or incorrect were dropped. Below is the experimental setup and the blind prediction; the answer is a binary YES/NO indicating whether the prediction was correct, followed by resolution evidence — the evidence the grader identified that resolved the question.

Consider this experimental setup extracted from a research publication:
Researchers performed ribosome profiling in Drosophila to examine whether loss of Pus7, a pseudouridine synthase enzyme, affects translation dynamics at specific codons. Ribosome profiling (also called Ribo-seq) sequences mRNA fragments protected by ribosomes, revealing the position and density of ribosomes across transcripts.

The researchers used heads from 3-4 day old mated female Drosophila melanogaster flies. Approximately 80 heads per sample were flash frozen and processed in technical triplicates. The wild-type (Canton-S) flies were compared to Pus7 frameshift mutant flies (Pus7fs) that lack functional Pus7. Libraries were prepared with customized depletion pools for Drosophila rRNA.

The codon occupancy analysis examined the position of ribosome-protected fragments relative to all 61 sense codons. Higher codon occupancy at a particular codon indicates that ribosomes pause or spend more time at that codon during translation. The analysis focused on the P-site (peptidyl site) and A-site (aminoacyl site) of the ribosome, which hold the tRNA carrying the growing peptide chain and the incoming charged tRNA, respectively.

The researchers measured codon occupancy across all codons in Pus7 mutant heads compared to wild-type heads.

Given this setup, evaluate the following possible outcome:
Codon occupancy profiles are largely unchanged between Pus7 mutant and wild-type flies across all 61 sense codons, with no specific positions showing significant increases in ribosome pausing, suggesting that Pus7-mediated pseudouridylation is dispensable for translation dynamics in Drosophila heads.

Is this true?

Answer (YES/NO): NO